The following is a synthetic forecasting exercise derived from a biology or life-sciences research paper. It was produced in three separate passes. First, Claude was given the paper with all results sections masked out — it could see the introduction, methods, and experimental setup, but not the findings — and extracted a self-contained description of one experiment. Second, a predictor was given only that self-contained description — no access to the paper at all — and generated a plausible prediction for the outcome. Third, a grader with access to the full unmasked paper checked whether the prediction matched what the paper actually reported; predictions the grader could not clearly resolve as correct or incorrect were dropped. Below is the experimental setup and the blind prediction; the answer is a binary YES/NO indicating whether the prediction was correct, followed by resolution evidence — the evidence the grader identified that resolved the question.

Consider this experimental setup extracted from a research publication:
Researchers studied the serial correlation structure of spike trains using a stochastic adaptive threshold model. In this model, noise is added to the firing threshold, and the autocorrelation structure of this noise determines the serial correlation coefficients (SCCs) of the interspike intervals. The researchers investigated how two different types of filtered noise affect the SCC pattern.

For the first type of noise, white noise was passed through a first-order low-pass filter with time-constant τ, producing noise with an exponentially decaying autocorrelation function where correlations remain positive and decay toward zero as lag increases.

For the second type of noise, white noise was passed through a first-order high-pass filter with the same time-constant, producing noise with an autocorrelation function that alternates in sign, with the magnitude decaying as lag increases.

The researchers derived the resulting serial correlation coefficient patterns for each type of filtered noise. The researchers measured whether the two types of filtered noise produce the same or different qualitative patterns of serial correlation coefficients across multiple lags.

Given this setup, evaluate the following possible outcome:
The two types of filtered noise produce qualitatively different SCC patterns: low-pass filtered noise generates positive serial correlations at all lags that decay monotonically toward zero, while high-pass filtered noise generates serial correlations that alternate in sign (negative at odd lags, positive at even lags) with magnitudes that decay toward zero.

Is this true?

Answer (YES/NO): NO